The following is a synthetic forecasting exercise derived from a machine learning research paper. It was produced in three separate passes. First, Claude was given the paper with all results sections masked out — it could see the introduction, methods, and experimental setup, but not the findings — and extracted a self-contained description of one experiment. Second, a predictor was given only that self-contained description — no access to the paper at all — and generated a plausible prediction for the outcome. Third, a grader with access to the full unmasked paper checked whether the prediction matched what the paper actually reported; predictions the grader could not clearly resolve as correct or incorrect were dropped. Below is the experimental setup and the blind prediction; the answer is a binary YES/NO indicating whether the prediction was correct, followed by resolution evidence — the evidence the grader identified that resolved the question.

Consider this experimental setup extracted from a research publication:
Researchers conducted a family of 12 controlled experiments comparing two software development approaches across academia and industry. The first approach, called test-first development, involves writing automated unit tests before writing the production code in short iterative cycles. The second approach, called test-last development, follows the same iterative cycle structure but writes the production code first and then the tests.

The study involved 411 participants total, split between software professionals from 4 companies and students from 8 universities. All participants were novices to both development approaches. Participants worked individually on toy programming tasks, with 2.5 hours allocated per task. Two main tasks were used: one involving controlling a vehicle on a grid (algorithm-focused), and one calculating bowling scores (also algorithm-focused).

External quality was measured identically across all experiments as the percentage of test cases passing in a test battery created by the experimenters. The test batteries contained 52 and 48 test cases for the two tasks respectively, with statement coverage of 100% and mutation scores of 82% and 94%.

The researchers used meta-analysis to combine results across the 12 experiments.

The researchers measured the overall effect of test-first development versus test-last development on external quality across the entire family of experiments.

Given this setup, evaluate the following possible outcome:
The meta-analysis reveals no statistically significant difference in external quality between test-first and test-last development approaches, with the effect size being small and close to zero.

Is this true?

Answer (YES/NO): YES